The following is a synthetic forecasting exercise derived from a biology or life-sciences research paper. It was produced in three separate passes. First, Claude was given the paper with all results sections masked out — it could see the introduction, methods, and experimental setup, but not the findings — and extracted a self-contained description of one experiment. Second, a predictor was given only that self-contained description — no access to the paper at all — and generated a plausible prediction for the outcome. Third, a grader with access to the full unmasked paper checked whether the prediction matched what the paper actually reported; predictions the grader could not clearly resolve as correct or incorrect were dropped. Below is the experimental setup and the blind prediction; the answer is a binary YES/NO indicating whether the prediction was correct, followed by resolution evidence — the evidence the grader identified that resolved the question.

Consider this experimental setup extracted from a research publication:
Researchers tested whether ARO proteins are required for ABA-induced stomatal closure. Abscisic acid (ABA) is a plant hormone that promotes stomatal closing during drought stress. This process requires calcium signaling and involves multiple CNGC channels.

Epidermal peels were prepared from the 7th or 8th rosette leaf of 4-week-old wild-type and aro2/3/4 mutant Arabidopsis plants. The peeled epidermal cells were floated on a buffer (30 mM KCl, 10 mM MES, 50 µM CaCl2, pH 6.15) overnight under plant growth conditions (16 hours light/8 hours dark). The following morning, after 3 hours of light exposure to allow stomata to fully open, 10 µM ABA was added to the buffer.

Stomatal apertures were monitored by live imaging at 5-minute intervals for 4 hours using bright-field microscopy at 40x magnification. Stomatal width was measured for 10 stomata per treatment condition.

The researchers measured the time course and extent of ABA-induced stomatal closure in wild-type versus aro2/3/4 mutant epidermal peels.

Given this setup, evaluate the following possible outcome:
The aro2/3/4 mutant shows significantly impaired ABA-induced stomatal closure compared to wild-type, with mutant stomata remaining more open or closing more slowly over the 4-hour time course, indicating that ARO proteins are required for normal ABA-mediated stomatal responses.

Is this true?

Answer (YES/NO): YES